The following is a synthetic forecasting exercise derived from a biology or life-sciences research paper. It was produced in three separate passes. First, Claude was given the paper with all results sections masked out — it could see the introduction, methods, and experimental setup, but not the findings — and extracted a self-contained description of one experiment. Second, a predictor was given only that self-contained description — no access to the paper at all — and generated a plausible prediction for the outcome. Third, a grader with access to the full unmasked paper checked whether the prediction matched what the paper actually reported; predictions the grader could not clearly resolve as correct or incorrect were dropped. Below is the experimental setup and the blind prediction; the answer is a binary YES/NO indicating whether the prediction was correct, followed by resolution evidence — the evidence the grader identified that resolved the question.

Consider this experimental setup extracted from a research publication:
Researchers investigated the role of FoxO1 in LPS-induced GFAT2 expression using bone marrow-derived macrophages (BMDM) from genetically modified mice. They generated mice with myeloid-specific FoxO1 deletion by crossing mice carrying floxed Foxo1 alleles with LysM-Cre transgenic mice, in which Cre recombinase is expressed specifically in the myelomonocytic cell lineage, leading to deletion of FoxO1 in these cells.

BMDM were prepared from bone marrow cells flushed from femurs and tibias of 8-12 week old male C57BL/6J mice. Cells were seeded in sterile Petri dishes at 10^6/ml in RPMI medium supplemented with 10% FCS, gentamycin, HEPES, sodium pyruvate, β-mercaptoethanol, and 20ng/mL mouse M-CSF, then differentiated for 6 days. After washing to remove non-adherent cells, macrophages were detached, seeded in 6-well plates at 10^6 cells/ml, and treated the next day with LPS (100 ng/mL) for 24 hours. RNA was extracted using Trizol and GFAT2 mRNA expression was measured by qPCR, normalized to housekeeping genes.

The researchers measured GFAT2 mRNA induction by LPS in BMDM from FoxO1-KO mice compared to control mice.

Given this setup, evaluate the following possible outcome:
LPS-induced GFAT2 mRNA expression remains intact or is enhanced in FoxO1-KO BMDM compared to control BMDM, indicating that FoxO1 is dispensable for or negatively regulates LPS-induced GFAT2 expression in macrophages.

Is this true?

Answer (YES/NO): NO